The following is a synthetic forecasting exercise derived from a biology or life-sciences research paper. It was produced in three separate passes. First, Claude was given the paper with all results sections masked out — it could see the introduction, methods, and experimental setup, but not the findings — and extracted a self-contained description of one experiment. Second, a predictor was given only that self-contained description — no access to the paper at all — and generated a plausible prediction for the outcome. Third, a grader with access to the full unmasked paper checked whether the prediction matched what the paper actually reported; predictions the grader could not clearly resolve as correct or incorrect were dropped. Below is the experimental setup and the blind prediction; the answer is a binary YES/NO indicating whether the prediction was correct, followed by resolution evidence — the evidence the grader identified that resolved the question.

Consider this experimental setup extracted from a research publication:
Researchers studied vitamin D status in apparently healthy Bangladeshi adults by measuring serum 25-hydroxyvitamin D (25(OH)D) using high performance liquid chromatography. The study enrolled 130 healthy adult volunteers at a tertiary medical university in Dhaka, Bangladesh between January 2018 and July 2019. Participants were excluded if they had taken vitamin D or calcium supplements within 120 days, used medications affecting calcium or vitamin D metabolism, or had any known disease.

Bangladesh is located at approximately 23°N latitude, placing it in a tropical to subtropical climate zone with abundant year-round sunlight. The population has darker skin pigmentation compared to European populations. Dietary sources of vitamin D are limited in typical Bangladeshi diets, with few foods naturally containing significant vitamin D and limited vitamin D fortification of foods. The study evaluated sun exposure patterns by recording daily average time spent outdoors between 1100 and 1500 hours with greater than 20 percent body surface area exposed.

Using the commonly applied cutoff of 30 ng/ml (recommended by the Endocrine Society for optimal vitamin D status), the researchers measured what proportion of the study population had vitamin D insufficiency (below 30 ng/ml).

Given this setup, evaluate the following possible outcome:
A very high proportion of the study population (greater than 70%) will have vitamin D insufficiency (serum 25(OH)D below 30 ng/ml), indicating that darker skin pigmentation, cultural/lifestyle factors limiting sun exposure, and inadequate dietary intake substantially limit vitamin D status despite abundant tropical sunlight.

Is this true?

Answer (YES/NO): YES